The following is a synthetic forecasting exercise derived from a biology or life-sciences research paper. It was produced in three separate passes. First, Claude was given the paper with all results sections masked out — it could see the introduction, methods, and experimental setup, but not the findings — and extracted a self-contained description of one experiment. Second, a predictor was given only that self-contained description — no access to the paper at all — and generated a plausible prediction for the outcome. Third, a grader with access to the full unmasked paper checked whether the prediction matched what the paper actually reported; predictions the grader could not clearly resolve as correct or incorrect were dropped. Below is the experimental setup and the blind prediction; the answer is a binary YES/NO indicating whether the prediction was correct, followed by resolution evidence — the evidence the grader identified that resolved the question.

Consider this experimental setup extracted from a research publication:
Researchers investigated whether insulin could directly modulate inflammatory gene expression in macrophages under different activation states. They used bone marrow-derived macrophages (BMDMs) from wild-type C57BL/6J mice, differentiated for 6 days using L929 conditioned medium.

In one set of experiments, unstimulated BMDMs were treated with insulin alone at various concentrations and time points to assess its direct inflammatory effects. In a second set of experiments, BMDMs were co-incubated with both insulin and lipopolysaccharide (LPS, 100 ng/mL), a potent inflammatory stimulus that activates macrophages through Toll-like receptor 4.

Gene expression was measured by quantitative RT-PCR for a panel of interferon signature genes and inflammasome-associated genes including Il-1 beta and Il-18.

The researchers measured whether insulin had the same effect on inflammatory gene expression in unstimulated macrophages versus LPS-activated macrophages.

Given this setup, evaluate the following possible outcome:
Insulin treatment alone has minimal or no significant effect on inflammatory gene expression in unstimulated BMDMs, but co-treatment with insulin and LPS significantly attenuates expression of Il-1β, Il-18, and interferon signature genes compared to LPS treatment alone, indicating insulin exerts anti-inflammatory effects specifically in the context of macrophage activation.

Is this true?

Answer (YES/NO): NO